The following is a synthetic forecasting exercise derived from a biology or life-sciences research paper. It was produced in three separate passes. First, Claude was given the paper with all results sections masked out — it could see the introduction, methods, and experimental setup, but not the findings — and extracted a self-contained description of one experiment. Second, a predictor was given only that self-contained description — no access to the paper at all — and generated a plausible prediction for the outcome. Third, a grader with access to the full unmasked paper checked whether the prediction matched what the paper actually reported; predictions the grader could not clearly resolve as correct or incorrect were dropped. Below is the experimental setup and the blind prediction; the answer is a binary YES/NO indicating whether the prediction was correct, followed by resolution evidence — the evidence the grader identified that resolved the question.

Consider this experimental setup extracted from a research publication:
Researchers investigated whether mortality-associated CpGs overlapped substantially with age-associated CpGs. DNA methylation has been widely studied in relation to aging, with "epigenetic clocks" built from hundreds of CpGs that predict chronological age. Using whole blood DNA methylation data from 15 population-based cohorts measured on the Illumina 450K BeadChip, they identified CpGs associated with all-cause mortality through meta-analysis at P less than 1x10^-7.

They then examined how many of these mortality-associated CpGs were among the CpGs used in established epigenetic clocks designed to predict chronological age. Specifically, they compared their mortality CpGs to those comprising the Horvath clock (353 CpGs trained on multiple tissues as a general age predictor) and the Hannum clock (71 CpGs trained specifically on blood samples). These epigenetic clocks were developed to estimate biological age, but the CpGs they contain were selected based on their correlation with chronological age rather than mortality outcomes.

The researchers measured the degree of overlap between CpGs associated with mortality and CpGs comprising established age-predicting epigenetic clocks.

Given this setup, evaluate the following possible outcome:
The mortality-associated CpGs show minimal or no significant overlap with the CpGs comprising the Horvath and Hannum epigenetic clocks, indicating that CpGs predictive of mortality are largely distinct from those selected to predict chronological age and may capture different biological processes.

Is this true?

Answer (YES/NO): YES